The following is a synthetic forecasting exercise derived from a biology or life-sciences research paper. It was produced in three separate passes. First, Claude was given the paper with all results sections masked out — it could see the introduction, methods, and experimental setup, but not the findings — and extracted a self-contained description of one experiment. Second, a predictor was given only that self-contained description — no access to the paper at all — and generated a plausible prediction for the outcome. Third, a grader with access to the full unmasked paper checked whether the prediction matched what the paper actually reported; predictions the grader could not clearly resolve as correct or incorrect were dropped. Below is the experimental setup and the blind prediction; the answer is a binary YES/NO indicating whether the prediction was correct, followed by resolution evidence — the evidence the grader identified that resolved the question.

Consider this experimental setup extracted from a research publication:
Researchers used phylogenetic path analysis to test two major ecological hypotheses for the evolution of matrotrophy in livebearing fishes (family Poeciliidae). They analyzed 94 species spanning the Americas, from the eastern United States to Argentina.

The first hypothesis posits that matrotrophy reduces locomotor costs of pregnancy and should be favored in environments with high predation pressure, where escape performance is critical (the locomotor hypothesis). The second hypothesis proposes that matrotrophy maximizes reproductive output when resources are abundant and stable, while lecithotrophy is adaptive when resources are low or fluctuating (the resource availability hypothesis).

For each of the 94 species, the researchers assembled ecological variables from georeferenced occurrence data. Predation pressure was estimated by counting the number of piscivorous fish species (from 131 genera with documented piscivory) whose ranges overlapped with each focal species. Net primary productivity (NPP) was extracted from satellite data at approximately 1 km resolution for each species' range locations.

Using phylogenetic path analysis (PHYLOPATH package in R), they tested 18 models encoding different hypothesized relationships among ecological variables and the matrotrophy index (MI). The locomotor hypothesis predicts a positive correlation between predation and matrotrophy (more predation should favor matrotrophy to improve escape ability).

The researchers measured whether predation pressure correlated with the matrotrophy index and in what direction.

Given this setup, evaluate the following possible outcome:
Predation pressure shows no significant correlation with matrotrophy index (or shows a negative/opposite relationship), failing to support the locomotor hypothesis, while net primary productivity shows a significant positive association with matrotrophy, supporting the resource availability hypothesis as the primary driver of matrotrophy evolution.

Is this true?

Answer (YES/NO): YES